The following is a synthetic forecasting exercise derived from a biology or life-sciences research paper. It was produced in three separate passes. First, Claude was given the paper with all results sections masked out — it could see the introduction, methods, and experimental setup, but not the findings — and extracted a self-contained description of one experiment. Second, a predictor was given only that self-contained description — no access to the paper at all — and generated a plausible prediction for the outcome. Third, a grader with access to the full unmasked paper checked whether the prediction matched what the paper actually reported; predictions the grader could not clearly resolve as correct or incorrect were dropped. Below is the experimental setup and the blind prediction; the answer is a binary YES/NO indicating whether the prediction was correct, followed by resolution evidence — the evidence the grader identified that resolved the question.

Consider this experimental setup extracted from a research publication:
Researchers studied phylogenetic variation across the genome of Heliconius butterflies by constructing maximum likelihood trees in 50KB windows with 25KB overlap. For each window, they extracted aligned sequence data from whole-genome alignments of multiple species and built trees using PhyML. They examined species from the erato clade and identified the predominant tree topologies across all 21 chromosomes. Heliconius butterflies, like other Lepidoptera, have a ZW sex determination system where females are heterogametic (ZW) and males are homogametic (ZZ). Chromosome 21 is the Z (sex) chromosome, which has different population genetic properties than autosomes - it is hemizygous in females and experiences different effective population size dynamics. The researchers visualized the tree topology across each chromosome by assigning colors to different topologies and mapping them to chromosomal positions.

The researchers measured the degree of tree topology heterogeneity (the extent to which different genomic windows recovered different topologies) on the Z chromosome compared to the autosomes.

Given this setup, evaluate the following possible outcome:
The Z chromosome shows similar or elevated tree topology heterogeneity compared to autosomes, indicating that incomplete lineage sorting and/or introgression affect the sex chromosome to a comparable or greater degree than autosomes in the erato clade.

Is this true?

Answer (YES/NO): NO